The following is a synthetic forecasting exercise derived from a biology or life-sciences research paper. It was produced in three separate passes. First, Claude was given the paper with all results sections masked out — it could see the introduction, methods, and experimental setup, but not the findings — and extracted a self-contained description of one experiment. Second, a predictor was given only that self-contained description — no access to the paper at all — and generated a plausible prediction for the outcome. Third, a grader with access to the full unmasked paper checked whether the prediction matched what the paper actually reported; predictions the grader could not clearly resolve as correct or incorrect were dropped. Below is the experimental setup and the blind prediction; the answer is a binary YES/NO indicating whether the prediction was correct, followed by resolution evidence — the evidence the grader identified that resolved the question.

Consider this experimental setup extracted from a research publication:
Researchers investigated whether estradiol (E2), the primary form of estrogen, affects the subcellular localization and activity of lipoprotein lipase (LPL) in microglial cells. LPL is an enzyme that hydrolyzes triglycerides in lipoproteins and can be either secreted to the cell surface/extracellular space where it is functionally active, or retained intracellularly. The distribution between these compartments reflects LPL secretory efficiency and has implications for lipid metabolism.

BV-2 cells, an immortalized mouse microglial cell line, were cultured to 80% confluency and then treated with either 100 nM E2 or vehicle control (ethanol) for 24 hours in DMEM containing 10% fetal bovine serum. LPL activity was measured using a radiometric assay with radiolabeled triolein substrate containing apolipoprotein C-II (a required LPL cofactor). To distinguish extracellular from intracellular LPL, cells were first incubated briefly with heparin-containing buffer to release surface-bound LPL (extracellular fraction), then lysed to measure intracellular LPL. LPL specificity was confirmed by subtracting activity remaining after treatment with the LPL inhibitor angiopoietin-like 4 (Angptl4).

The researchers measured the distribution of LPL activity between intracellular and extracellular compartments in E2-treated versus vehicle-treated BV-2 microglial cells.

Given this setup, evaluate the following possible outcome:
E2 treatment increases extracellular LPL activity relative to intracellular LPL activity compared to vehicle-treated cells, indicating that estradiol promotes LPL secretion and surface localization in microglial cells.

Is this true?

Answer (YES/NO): NO